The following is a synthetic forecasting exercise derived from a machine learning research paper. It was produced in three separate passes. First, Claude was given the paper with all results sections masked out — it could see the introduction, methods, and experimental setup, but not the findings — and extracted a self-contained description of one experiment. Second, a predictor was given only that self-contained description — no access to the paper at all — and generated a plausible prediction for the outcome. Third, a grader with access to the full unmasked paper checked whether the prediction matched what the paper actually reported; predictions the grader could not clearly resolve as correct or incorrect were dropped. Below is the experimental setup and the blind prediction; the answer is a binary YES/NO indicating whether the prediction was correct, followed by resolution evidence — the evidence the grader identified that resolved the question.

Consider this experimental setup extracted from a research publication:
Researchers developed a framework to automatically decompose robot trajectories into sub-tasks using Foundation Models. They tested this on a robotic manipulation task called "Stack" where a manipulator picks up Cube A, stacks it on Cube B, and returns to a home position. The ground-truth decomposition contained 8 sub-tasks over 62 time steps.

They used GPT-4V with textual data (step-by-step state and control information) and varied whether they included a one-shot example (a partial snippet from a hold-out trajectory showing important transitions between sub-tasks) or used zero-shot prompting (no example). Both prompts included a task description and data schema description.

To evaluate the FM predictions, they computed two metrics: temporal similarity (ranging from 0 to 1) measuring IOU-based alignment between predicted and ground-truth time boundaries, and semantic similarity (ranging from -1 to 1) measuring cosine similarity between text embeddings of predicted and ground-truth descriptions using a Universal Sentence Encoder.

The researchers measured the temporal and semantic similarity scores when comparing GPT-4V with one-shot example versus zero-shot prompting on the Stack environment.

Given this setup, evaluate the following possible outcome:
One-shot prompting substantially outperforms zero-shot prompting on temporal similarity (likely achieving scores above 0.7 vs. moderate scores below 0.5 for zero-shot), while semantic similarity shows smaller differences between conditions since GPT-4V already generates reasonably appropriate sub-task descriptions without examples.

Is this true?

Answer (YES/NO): NO